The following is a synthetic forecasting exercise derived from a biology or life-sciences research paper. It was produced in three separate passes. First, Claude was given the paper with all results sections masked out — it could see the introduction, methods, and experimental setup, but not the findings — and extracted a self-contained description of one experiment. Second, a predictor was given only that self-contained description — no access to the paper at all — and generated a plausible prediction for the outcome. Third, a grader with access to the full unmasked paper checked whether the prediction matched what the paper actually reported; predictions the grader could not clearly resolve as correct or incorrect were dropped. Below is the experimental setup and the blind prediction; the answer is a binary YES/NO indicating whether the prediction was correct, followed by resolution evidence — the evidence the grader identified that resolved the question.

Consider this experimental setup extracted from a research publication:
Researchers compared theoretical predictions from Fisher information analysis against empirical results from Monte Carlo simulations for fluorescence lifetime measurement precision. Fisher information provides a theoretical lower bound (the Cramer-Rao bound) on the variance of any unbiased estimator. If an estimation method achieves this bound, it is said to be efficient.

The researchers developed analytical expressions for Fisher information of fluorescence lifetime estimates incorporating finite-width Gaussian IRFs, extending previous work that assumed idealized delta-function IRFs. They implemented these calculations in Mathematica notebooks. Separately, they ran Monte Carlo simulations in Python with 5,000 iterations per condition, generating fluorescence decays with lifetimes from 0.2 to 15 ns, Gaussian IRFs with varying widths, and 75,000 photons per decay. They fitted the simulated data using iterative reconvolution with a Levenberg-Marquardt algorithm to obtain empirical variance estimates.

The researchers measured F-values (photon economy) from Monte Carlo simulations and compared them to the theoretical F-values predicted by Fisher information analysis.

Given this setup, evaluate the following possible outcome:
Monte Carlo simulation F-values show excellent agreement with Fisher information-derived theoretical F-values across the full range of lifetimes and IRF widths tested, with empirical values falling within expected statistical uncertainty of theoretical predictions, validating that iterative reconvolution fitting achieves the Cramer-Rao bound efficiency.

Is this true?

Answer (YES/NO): YES